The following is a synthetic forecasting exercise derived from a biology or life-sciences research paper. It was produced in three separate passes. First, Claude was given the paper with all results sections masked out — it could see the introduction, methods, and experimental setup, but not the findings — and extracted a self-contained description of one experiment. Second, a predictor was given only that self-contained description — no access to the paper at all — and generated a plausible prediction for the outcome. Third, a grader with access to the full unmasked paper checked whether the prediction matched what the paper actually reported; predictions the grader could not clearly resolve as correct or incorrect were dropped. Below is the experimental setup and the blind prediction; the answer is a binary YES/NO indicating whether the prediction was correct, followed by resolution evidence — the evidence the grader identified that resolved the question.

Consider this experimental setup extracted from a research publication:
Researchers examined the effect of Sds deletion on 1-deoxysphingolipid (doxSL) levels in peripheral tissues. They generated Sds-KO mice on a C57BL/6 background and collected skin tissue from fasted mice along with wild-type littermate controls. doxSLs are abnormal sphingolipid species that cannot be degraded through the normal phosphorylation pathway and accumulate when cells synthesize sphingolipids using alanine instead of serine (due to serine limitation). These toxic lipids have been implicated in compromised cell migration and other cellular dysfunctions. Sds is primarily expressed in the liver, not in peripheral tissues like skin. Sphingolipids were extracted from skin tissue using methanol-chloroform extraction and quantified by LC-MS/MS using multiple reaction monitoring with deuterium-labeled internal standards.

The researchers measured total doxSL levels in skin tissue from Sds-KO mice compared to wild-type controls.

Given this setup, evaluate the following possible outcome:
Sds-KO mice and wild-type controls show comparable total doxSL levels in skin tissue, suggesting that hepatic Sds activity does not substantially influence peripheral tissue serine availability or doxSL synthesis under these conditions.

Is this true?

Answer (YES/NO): NO